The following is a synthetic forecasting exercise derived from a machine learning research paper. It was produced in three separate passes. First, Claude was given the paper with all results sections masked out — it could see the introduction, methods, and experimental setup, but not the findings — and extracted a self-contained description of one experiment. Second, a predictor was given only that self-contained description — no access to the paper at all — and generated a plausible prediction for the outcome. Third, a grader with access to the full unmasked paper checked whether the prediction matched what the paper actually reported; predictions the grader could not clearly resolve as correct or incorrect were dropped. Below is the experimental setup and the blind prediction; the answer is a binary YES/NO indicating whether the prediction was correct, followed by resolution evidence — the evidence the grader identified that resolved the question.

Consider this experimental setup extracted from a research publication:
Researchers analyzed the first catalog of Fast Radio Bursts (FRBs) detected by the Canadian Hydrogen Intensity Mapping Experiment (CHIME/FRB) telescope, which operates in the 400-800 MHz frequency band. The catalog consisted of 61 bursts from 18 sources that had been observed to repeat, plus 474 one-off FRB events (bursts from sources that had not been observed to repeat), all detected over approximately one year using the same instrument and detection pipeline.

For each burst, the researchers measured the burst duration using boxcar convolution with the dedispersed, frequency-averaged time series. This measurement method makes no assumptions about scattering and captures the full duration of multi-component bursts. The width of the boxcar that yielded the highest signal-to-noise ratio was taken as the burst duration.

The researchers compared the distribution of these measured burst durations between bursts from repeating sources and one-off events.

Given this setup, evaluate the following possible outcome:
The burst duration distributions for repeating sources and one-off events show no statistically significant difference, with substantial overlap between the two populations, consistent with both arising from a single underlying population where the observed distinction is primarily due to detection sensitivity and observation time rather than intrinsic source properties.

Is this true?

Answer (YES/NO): NO